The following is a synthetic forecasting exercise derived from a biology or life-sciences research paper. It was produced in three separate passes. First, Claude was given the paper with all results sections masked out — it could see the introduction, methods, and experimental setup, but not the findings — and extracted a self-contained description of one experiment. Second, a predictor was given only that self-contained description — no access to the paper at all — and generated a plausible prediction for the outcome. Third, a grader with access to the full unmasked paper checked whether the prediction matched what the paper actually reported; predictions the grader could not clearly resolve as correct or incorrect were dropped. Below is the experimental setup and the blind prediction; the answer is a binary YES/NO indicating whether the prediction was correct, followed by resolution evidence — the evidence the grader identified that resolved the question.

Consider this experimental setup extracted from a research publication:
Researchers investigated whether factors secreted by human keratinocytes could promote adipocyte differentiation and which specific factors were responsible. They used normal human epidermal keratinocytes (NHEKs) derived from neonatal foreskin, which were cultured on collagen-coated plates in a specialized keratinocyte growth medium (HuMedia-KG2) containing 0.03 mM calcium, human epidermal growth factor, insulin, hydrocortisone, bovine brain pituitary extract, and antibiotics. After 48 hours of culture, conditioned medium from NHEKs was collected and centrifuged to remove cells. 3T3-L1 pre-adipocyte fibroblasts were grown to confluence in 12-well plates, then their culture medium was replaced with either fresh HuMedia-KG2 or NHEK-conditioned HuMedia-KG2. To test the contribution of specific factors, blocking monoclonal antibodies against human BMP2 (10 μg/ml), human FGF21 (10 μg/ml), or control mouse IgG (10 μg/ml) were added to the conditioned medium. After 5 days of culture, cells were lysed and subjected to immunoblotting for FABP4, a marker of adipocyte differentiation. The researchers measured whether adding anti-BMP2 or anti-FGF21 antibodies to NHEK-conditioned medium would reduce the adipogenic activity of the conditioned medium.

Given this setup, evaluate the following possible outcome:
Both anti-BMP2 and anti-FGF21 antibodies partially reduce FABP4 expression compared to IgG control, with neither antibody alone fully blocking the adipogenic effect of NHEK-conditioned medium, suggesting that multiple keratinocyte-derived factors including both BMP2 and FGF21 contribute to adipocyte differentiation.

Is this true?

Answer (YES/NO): YES